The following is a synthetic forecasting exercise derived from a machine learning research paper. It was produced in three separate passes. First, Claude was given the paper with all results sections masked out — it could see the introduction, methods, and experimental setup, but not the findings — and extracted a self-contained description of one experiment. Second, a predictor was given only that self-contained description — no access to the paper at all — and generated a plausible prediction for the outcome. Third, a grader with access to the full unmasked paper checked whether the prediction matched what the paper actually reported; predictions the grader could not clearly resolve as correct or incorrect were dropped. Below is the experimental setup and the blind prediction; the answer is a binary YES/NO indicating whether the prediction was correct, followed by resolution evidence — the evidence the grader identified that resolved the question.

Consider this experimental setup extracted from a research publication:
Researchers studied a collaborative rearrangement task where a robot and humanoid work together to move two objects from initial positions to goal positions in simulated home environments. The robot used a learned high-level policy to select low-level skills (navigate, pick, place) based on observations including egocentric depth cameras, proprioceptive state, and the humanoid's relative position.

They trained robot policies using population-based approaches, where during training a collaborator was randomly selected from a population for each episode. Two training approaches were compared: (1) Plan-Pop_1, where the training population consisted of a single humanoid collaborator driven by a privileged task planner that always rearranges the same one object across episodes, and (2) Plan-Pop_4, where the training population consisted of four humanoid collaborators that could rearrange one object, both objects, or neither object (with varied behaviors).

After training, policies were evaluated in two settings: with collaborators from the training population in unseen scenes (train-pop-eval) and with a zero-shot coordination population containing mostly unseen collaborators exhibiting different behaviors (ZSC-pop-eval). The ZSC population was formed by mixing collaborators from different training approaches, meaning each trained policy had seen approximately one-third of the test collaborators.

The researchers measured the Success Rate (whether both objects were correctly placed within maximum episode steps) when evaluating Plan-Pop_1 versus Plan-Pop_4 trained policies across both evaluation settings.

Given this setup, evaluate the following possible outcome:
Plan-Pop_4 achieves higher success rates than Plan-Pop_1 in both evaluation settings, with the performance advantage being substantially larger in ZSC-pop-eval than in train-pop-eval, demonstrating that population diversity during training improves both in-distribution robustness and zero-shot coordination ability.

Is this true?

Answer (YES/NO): NO